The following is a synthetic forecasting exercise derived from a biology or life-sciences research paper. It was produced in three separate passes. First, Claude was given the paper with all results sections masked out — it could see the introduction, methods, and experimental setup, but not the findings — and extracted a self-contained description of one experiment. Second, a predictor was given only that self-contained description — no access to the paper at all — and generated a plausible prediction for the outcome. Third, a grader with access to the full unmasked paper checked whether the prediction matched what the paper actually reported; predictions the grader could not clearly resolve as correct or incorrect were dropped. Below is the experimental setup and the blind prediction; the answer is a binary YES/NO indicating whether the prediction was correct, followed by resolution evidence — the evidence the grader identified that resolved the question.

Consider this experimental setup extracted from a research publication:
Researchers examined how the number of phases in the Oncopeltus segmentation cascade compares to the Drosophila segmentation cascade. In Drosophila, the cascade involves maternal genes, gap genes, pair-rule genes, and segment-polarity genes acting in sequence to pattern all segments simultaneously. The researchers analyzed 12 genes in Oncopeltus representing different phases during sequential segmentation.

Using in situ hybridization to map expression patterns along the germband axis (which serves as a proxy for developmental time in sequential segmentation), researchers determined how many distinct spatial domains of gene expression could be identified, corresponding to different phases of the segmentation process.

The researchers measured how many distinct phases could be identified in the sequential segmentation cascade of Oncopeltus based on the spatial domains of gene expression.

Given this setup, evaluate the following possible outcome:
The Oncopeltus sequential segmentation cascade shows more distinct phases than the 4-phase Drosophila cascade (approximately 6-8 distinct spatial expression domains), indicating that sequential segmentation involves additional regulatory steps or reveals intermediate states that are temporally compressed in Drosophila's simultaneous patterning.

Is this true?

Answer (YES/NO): NO